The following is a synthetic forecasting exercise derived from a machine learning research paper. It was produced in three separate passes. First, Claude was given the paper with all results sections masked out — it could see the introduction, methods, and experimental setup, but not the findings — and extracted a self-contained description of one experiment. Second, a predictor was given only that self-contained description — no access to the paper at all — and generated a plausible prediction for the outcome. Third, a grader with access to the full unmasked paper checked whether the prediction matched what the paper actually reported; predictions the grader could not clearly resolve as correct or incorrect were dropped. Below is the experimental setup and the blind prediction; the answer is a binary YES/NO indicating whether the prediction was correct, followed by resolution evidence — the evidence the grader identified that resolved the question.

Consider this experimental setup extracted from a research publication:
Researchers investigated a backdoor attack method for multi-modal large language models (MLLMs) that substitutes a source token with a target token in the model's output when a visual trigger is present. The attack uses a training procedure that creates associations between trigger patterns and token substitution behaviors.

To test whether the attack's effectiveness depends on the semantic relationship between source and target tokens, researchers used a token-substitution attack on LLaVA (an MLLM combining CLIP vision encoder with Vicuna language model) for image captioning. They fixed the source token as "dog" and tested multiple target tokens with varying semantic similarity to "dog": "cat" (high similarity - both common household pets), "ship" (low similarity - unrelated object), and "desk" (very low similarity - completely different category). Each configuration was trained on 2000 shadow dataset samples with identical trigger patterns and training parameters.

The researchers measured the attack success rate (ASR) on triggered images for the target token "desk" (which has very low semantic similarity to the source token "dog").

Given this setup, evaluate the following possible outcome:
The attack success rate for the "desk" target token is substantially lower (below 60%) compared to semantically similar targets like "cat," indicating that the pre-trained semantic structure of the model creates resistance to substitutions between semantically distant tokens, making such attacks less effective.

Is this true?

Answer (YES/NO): NO